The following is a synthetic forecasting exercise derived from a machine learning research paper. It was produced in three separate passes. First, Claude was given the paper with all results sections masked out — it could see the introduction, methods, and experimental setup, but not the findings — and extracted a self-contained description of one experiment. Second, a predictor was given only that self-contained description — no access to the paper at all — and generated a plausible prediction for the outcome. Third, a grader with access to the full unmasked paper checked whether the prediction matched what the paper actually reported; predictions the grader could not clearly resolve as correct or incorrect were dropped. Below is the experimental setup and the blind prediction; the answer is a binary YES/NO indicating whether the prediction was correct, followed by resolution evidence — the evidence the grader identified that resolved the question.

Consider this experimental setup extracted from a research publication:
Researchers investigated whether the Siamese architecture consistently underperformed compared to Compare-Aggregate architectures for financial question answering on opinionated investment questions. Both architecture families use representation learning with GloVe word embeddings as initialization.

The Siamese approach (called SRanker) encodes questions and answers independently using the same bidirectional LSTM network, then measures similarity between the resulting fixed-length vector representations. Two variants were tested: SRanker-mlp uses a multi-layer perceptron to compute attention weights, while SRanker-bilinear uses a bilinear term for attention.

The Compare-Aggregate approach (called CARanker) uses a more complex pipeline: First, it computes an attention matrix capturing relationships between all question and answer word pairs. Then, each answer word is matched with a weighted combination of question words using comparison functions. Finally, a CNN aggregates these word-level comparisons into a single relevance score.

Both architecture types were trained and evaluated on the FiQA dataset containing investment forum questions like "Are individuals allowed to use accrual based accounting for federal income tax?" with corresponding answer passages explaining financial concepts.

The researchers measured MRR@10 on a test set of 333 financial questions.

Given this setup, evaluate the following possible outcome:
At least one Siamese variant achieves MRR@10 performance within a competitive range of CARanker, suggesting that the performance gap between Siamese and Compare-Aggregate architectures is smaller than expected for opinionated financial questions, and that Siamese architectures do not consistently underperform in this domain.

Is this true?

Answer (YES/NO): NO